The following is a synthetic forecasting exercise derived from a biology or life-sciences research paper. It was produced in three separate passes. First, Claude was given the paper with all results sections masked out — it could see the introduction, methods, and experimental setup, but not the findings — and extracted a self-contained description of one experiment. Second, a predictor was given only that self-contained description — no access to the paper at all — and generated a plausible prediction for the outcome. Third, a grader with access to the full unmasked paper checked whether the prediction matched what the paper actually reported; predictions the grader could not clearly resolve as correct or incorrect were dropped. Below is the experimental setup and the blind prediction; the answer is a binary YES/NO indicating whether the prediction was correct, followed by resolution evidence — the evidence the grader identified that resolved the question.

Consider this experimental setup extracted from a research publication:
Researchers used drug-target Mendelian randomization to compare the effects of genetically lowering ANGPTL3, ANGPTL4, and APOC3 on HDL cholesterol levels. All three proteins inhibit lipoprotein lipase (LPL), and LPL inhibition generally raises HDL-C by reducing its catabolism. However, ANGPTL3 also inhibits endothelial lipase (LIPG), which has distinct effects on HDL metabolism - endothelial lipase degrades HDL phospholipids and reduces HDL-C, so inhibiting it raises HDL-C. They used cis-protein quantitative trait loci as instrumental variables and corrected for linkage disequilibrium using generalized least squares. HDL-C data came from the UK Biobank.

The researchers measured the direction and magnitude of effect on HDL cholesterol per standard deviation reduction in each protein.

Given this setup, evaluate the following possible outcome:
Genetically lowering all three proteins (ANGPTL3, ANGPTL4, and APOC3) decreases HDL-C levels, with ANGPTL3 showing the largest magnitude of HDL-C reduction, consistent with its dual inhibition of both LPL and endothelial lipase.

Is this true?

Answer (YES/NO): NO